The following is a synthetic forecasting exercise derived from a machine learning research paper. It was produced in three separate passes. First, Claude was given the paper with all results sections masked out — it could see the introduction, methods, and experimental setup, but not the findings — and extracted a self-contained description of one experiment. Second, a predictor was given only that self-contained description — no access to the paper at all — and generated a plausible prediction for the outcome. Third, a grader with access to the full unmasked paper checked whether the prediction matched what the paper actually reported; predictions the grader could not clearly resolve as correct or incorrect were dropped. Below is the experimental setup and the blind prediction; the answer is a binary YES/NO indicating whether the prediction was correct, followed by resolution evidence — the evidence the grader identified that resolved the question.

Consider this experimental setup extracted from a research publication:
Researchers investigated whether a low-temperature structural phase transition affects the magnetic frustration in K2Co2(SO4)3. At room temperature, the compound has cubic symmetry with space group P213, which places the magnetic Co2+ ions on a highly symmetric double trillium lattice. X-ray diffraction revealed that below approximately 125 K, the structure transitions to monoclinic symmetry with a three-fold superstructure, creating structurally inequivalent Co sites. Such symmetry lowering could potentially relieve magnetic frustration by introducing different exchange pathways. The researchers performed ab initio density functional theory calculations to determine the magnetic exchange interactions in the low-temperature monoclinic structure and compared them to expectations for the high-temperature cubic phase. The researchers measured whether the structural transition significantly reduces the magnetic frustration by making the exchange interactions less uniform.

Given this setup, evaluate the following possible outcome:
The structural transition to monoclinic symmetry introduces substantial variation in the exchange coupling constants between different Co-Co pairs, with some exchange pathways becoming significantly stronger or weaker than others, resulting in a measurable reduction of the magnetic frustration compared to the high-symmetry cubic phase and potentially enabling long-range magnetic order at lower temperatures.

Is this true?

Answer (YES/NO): NO